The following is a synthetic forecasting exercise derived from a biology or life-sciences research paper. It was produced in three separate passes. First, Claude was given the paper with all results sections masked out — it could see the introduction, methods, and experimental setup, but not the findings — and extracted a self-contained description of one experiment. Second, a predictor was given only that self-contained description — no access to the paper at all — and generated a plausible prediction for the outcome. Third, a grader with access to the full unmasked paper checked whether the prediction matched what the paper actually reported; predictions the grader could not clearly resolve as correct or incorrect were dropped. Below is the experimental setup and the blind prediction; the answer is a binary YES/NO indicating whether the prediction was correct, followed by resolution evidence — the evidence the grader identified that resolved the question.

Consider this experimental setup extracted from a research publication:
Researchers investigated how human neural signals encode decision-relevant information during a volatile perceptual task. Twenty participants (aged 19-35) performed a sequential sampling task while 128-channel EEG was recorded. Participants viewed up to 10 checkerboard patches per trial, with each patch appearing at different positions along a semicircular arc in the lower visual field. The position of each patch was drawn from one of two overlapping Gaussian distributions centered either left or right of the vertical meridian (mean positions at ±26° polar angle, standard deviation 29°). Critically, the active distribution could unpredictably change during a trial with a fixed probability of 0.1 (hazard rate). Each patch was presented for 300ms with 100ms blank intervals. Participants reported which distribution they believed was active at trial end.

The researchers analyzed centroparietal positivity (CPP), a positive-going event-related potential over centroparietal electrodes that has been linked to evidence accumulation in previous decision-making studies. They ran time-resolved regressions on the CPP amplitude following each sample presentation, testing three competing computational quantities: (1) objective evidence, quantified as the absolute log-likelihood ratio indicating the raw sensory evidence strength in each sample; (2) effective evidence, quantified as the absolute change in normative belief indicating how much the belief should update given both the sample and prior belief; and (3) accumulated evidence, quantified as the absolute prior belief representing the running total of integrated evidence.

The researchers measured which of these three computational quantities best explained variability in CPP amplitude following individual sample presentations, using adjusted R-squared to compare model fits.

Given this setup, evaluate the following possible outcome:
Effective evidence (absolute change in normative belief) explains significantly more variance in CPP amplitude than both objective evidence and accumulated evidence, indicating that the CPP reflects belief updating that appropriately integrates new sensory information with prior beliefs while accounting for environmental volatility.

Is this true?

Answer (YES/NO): YES